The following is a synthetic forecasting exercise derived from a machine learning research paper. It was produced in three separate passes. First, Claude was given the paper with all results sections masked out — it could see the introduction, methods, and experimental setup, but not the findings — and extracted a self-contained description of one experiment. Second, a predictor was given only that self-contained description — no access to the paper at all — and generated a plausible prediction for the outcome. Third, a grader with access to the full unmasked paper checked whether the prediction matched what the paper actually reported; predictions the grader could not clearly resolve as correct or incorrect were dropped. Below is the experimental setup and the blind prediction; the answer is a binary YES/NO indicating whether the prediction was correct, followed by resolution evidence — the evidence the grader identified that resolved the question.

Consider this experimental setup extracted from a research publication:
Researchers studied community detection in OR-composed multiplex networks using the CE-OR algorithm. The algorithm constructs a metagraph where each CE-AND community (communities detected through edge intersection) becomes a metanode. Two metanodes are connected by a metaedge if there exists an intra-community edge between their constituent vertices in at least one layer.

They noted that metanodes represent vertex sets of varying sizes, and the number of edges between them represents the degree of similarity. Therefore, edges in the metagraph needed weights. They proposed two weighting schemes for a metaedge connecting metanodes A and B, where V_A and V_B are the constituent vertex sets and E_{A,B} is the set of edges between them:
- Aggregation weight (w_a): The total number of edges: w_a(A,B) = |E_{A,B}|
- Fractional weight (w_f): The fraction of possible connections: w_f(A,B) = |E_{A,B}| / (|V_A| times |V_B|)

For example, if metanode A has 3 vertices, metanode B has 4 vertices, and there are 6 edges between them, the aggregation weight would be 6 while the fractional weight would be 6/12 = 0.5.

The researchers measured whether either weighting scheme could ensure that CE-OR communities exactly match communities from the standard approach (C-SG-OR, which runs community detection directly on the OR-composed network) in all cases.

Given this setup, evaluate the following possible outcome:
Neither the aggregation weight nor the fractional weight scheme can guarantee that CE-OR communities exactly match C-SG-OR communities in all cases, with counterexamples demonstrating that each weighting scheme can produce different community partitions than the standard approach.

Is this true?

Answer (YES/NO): YES